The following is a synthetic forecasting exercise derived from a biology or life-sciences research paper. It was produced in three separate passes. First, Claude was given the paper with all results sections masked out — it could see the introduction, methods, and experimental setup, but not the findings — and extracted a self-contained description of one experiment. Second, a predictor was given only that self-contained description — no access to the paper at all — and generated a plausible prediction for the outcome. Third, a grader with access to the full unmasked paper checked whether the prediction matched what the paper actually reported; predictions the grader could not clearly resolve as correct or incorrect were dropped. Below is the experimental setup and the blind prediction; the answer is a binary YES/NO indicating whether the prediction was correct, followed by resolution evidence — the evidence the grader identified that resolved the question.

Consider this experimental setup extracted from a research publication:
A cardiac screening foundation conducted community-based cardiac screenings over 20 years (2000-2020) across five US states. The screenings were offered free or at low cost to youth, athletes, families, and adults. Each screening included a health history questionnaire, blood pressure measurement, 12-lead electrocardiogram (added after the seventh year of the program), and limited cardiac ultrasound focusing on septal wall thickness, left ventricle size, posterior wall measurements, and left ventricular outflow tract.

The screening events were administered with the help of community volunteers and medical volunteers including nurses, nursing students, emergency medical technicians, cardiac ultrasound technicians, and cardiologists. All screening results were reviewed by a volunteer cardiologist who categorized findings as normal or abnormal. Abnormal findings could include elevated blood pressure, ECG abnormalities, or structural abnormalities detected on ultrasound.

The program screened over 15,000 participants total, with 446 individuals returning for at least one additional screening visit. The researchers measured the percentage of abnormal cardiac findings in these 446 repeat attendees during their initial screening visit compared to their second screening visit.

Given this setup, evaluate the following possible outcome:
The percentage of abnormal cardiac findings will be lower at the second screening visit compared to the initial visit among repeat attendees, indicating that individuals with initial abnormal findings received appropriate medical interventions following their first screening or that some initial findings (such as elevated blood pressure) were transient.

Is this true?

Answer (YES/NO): NO